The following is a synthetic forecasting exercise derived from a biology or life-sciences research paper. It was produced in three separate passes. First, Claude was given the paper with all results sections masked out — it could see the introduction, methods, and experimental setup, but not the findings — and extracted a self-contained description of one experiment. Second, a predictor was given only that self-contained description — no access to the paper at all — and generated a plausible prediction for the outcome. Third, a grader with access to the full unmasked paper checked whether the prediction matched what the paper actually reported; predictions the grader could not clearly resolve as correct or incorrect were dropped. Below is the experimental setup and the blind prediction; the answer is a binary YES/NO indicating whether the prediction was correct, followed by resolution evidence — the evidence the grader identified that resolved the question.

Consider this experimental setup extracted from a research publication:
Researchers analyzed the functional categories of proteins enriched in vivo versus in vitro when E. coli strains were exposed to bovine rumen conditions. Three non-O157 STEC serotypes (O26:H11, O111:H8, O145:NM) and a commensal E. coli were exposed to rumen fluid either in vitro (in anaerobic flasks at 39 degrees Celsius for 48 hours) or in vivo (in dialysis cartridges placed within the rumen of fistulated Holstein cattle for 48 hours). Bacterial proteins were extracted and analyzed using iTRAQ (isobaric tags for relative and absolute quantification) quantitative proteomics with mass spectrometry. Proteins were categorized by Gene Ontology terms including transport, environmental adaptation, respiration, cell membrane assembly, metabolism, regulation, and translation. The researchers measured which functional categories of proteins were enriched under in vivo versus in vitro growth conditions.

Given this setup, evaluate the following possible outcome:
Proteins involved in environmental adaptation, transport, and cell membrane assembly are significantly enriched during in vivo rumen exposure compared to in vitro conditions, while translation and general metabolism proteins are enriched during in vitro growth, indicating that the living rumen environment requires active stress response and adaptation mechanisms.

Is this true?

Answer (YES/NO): YES